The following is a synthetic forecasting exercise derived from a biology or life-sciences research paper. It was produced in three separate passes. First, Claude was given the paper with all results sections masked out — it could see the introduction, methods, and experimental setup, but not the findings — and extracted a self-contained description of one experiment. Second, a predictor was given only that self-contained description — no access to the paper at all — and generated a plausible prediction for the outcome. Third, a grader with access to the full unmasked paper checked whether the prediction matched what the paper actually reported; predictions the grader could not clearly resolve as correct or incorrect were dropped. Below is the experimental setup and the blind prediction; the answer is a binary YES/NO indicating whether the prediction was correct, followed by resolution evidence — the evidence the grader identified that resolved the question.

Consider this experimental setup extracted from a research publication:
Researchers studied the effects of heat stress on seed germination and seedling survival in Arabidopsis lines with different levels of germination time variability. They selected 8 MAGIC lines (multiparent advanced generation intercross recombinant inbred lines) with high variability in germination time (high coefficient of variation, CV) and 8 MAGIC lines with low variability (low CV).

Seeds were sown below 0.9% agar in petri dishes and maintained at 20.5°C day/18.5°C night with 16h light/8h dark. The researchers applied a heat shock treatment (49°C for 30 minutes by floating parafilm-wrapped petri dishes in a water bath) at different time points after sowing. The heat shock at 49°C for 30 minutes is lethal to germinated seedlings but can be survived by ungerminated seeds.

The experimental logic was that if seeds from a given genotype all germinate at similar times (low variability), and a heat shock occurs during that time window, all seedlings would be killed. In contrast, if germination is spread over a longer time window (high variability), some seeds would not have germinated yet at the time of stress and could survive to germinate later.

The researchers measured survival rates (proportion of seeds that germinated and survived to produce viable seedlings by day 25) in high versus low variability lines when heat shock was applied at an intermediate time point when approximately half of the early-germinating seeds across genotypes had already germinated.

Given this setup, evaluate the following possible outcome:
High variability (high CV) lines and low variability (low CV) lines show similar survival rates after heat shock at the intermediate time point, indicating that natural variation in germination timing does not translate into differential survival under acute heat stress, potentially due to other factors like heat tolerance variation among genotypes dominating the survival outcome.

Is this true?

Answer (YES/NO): NO